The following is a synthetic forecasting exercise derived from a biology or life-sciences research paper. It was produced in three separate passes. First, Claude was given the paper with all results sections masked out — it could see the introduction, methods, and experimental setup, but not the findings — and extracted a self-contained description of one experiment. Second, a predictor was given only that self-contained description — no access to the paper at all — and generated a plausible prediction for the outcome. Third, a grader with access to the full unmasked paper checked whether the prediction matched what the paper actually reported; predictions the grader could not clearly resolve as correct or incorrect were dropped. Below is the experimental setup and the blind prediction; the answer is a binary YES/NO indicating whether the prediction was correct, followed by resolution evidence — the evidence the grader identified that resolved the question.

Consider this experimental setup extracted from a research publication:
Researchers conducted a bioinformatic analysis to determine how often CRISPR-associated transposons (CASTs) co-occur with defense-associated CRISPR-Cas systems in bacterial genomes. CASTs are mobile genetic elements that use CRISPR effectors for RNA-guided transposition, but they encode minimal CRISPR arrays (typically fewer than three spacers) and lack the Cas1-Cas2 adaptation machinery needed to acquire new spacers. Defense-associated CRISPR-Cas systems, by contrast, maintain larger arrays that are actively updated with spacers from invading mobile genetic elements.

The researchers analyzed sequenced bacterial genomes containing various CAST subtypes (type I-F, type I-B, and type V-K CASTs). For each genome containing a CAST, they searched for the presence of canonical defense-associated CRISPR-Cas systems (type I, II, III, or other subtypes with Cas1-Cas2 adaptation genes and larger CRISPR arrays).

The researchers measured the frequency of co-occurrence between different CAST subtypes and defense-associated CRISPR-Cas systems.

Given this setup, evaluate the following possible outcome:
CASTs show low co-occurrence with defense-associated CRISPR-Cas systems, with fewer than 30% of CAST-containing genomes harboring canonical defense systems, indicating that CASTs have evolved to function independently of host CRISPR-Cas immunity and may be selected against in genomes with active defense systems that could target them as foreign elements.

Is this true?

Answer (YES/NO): NO